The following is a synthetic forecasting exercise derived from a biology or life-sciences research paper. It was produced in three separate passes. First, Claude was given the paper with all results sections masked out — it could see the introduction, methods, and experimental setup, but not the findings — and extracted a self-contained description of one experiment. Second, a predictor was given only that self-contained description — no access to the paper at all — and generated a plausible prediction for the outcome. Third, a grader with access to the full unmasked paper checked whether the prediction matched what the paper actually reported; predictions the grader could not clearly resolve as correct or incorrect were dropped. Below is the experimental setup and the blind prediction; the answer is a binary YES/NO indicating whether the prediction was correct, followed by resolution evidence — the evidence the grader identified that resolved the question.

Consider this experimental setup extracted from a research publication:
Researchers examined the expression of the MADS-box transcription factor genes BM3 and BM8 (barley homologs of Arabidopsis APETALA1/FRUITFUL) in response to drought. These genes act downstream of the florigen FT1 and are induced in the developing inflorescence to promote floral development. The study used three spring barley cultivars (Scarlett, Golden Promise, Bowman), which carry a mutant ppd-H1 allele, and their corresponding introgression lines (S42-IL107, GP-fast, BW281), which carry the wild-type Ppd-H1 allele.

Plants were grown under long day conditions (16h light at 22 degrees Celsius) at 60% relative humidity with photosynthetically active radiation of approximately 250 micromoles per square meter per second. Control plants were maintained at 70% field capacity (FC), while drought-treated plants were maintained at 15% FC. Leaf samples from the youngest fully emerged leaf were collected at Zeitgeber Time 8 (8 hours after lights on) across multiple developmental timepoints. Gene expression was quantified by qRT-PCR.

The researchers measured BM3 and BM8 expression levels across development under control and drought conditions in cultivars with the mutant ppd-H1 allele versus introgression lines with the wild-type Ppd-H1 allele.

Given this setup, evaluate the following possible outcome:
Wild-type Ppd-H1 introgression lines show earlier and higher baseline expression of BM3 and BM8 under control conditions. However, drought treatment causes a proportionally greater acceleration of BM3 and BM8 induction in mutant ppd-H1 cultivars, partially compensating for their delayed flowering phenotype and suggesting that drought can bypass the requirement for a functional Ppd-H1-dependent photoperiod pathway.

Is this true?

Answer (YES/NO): NO